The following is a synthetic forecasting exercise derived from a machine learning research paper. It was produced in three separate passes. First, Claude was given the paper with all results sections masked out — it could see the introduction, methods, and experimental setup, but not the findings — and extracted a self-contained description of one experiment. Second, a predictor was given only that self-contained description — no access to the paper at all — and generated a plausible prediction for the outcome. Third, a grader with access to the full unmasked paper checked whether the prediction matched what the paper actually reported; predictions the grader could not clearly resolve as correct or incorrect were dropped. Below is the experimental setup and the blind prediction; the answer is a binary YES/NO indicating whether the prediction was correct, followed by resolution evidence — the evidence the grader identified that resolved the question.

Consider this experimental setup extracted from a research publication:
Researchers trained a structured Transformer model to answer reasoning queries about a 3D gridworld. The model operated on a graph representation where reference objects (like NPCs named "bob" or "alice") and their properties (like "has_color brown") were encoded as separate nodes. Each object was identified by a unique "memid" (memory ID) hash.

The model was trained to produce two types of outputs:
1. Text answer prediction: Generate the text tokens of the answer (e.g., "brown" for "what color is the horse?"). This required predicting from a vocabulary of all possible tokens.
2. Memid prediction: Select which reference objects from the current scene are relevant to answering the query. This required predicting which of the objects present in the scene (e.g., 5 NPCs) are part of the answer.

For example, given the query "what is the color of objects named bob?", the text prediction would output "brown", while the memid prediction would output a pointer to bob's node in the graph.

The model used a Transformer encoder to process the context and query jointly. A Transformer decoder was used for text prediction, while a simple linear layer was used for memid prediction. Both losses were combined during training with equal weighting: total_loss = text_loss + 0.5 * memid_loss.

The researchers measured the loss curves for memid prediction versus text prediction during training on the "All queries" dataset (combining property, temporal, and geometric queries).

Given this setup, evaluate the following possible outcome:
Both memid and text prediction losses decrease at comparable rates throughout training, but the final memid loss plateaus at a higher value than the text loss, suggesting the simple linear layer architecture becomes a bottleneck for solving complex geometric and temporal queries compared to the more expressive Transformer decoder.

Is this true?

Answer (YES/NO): NO